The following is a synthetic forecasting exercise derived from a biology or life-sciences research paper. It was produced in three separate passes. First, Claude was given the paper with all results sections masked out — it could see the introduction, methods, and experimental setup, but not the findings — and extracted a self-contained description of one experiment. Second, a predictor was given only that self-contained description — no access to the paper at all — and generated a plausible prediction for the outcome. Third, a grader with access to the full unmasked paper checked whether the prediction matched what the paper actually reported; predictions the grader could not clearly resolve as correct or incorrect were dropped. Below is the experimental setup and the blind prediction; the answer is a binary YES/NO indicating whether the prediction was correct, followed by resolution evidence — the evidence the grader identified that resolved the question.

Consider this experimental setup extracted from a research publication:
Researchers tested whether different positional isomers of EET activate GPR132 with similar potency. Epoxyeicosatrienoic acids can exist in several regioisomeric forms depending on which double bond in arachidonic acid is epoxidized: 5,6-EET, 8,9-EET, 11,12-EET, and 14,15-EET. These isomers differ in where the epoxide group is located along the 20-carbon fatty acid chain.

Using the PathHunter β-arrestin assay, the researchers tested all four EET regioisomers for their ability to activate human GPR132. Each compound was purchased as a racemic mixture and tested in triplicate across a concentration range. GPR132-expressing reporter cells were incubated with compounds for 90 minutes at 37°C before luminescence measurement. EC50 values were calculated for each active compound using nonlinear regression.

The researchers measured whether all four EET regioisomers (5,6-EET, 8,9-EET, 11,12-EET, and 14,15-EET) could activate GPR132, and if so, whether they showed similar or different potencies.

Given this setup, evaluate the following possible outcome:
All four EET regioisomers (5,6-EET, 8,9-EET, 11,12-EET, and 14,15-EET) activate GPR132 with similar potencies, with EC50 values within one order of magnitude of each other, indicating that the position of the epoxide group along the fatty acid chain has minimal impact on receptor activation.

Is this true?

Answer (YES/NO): NO